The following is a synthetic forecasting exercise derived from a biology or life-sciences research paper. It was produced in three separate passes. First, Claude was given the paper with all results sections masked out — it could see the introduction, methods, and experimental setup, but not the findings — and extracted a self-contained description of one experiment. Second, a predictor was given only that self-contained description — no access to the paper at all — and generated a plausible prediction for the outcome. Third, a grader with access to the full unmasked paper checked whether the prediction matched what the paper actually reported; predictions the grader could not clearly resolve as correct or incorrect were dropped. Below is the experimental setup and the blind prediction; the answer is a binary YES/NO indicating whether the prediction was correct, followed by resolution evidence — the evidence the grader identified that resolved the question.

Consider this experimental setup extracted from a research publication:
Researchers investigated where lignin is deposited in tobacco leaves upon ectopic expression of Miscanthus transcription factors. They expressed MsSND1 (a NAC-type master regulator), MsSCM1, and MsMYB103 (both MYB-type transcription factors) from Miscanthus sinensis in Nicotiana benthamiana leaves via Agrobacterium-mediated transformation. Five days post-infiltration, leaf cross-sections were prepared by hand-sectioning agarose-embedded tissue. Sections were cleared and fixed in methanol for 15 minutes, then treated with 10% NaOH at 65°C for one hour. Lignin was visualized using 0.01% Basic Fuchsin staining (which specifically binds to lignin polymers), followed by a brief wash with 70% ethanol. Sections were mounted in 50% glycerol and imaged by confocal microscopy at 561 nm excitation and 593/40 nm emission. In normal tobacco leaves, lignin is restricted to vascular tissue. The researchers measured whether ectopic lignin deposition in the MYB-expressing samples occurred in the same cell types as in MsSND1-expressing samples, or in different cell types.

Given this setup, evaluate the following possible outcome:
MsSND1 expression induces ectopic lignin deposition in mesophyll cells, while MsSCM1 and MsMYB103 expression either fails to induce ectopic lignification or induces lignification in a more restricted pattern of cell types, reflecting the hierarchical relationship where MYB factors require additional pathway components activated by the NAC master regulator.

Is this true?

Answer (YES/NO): NO